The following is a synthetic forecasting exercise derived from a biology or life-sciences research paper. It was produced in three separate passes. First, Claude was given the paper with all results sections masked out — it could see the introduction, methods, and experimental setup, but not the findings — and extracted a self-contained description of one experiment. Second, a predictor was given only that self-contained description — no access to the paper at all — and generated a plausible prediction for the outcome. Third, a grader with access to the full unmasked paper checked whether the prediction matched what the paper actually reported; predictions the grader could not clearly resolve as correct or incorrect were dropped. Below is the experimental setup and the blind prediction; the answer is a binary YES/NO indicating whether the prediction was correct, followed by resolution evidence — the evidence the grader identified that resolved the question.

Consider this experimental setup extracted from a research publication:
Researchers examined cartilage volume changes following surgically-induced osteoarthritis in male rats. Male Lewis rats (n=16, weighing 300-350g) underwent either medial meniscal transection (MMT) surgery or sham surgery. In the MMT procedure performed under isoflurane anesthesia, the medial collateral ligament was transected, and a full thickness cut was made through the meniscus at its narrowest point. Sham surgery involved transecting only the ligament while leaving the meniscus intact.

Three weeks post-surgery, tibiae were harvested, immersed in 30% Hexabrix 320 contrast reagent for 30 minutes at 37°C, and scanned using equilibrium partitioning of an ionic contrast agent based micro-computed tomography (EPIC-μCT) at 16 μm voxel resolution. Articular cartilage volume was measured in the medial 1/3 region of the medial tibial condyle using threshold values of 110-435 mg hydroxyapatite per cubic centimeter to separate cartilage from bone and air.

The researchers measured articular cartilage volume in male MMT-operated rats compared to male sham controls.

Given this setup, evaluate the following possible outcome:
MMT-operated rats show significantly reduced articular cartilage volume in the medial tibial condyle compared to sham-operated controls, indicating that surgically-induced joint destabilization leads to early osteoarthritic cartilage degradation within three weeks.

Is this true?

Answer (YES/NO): NO